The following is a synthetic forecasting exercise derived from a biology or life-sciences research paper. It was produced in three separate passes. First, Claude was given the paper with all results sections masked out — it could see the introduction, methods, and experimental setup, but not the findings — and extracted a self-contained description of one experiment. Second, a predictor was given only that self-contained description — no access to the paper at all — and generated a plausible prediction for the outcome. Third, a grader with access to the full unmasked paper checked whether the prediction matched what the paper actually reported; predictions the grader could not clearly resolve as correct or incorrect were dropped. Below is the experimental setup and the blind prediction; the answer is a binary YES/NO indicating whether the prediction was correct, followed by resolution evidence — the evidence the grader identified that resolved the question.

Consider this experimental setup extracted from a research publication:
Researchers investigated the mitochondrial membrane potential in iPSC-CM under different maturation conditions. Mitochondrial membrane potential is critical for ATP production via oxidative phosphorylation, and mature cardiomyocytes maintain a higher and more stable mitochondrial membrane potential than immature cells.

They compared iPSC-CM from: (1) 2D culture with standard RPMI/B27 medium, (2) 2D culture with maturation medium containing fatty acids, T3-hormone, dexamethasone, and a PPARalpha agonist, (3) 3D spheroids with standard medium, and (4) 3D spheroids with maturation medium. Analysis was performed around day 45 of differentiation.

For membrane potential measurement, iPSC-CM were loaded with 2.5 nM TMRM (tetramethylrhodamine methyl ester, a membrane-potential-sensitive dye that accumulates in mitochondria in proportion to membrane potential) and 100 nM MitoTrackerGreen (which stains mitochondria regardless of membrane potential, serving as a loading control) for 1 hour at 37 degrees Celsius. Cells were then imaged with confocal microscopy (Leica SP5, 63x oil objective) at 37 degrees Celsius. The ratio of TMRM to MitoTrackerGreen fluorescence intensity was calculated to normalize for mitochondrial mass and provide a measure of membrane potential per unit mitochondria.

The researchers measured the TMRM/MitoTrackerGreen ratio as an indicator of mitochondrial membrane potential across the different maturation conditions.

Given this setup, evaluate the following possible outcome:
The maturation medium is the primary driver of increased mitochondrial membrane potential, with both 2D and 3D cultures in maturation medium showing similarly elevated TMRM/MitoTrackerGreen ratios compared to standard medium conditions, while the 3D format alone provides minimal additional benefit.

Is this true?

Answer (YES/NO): YES